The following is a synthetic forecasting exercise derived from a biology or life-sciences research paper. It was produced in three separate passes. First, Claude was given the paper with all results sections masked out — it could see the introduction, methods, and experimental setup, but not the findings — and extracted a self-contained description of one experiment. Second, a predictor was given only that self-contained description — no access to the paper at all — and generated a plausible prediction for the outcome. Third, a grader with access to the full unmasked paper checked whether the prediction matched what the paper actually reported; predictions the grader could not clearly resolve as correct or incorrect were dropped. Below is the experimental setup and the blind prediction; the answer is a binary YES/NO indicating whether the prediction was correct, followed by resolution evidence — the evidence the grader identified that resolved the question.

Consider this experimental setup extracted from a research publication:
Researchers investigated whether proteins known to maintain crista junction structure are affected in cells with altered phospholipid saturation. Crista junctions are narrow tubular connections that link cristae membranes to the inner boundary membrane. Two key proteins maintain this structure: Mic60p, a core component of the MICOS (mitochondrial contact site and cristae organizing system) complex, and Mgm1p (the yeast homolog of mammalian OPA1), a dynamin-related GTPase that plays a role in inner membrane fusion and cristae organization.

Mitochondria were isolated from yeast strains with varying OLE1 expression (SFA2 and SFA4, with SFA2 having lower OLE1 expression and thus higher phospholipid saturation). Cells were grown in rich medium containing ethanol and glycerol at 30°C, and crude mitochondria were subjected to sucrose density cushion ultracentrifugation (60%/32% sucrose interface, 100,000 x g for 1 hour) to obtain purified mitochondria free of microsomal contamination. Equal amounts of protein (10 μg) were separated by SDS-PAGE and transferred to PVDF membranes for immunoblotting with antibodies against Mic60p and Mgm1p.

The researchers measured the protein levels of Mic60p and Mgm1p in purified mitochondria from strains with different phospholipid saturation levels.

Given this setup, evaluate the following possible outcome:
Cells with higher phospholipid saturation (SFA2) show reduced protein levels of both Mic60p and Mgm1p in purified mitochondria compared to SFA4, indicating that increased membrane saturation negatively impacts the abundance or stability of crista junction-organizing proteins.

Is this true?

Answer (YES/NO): NO